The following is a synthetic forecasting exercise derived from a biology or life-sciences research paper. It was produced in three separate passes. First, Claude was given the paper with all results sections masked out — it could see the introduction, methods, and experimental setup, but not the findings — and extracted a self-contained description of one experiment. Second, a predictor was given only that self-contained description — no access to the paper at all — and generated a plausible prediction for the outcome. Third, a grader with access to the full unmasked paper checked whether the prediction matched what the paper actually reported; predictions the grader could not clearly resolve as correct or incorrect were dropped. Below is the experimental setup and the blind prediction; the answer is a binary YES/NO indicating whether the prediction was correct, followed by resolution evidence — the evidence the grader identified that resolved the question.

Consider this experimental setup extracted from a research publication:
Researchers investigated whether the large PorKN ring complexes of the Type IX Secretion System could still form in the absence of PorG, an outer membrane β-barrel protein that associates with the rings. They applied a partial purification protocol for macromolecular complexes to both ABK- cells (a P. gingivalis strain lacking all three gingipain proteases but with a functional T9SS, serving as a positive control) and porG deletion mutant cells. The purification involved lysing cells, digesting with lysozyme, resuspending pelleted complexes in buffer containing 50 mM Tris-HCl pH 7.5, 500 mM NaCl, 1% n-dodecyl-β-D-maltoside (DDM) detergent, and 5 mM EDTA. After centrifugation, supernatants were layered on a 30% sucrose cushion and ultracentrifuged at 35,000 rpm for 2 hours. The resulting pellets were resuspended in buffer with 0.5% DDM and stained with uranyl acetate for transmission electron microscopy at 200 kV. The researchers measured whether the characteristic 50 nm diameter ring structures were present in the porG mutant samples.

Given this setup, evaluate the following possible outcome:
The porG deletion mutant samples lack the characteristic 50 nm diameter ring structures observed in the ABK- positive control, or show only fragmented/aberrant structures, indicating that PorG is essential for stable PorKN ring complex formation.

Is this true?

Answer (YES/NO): NO